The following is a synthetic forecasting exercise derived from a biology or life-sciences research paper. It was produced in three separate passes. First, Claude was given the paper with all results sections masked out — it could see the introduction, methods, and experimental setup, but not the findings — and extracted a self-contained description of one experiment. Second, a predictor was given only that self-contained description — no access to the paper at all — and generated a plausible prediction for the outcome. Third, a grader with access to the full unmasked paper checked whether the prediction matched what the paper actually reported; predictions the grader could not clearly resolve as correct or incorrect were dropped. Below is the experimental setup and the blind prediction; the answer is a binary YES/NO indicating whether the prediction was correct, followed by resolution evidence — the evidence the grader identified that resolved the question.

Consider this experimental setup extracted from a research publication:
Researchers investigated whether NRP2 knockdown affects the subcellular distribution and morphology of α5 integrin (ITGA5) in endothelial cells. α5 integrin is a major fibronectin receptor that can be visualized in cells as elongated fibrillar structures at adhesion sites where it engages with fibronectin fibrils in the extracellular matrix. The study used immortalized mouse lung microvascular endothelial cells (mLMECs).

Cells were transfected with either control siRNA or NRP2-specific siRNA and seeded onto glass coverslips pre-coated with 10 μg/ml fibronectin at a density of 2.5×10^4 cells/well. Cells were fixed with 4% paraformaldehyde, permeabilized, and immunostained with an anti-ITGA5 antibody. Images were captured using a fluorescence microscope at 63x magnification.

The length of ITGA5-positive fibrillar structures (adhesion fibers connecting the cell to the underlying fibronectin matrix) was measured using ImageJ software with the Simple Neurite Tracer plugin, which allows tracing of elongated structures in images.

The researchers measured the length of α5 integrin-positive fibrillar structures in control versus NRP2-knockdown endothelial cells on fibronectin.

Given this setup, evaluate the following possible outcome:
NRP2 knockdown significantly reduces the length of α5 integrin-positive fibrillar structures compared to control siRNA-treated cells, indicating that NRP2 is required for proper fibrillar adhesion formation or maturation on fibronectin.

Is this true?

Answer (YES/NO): NO